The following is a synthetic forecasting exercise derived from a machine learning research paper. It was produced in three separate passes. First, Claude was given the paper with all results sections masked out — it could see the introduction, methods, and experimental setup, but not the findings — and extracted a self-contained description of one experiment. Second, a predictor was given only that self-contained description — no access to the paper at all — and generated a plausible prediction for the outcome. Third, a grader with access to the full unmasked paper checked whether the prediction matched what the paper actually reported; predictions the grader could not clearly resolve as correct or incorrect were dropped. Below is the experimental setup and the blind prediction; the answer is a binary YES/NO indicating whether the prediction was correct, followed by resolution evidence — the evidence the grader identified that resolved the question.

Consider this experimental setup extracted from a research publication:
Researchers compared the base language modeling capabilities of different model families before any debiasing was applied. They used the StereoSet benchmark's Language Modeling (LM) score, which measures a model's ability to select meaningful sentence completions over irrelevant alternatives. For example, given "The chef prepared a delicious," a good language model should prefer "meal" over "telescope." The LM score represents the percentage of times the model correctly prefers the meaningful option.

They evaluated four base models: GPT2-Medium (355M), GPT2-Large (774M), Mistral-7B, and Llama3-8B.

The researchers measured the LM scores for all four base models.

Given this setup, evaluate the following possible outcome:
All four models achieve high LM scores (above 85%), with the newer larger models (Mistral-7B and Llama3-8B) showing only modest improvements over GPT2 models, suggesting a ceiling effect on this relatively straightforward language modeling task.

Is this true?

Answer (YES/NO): YES